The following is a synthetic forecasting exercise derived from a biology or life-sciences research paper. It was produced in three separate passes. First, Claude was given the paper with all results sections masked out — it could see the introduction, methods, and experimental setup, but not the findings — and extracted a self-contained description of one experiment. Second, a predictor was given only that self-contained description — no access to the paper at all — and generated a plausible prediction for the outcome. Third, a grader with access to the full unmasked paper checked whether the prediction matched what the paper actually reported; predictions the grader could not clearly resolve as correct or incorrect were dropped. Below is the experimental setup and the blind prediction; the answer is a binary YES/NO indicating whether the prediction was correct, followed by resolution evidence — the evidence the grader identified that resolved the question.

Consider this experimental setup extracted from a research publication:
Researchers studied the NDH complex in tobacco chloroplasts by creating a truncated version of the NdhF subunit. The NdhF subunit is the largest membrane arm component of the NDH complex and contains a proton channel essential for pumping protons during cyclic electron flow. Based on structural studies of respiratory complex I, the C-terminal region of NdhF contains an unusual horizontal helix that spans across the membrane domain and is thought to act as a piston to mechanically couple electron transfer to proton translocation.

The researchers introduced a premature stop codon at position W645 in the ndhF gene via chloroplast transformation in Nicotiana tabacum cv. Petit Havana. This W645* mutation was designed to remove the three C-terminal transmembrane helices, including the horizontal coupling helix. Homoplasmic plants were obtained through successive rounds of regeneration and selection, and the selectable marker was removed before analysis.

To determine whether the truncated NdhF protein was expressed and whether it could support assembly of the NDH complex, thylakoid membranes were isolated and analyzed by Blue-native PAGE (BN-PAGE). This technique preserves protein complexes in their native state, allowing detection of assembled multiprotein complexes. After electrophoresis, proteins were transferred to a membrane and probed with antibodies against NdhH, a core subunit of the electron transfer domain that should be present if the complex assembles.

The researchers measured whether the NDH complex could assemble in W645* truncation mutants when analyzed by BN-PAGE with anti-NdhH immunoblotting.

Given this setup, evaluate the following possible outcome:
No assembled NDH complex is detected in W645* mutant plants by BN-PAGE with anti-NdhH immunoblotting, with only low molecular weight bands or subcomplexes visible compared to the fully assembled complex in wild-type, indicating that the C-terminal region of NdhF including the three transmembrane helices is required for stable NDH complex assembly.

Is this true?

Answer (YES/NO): NO